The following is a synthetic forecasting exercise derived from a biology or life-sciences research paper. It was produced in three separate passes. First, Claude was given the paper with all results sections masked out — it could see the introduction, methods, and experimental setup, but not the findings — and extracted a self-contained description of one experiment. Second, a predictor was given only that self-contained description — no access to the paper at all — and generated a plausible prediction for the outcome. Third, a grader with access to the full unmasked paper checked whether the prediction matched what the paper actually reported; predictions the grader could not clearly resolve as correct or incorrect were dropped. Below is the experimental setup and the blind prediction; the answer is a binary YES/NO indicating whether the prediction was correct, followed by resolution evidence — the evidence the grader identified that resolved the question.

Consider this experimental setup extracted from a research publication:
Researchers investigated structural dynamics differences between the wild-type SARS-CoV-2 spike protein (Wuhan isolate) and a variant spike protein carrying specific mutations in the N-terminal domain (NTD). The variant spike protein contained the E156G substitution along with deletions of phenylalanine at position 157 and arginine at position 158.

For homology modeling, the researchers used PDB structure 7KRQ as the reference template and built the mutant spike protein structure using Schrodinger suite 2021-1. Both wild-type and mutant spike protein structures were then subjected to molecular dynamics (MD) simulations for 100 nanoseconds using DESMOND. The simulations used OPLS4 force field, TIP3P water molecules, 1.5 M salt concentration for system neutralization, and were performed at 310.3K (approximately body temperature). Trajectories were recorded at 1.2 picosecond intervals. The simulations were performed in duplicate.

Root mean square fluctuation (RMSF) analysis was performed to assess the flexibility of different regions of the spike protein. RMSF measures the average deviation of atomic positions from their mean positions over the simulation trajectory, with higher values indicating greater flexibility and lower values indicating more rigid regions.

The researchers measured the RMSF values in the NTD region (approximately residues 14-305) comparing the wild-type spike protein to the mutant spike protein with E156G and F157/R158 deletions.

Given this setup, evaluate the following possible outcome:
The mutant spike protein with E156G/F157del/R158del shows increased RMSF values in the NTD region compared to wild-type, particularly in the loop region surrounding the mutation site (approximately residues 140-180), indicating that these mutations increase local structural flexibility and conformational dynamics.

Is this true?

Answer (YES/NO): NO